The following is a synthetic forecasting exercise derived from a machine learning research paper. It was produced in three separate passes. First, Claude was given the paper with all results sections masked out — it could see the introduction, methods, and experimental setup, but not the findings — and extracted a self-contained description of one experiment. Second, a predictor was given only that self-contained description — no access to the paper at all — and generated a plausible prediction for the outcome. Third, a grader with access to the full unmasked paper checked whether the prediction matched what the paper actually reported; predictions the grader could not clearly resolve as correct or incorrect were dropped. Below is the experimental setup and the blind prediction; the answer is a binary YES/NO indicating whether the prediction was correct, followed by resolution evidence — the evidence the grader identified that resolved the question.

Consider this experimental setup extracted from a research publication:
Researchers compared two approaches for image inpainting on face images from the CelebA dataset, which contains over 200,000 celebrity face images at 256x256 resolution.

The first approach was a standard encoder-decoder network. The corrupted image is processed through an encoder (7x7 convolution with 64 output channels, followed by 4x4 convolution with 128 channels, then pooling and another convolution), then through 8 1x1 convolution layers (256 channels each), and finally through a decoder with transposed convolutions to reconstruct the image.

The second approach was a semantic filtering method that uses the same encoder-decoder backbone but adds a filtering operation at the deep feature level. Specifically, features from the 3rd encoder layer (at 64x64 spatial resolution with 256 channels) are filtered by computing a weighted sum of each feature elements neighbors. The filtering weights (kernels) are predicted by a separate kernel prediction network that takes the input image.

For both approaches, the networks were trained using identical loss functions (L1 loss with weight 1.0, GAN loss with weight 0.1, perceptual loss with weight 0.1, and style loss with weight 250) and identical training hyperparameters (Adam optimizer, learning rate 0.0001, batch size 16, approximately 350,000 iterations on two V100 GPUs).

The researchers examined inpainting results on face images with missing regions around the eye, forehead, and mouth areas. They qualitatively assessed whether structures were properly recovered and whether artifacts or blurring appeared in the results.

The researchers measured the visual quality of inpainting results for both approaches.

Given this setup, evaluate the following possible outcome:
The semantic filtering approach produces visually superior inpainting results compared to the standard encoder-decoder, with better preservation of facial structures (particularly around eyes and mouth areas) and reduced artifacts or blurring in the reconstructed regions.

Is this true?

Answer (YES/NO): NO